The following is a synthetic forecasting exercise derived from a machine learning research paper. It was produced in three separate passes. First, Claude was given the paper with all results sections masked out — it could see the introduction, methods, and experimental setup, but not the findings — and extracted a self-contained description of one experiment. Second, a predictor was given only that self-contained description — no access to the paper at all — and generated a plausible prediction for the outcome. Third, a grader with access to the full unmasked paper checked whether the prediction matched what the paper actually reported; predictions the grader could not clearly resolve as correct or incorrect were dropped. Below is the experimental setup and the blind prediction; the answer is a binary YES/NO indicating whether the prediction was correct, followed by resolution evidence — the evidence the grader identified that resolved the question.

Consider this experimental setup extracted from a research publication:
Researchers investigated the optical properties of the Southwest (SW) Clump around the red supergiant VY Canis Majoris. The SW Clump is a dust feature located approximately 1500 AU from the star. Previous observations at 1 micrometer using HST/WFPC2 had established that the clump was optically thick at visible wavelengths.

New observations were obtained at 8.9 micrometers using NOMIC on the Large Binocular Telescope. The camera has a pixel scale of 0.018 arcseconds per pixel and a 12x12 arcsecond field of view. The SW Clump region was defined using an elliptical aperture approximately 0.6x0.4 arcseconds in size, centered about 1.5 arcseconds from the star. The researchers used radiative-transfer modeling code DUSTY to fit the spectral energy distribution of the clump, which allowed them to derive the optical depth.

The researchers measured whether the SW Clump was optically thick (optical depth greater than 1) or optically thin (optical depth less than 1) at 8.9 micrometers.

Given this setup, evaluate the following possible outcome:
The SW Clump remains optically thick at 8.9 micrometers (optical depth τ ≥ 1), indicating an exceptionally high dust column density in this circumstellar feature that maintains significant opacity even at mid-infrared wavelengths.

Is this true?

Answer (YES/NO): YES